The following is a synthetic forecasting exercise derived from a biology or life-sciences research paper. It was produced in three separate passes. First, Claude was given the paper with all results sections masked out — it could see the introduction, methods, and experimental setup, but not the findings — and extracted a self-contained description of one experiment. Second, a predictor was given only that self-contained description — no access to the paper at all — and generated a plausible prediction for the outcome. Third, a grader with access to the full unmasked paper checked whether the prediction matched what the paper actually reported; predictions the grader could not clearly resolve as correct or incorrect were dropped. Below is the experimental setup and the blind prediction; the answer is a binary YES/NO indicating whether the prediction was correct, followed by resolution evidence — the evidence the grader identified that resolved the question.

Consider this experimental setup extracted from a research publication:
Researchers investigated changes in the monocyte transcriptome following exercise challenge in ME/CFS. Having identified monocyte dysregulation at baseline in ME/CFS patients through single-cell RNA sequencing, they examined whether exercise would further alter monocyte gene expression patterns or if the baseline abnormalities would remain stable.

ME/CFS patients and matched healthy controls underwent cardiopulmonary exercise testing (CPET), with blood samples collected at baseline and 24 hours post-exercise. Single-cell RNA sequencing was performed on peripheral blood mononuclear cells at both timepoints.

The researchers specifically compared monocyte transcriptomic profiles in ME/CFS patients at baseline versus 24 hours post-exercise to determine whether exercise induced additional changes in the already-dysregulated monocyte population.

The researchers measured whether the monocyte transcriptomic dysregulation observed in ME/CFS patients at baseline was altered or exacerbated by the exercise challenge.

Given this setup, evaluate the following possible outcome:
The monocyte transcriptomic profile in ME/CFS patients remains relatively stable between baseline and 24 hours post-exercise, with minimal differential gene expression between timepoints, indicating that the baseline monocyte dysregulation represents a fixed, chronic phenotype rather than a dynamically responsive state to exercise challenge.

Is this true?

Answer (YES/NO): YES